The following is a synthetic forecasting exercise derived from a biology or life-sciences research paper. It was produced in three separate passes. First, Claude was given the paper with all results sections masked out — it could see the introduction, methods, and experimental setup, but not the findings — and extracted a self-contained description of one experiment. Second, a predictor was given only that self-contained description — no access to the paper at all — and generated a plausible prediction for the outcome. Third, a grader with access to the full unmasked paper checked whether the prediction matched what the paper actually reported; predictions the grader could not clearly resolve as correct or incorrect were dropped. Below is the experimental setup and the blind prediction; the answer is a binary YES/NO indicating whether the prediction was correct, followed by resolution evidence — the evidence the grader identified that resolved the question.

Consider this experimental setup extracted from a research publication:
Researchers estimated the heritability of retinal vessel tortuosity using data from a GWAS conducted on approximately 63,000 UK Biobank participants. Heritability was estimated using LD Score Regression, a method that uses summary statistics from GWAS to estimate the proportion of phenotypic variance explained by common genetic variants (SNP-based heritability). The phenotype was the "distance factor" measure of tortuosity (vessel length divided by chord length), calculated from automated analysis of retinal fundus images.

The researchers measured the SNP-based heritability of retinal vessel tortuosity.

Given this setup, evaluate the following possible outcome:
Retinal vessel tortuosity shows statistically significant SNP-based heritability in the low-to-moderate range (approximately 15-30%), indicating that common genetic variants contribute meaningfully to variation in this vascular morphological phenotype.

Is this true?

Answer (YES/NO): YES